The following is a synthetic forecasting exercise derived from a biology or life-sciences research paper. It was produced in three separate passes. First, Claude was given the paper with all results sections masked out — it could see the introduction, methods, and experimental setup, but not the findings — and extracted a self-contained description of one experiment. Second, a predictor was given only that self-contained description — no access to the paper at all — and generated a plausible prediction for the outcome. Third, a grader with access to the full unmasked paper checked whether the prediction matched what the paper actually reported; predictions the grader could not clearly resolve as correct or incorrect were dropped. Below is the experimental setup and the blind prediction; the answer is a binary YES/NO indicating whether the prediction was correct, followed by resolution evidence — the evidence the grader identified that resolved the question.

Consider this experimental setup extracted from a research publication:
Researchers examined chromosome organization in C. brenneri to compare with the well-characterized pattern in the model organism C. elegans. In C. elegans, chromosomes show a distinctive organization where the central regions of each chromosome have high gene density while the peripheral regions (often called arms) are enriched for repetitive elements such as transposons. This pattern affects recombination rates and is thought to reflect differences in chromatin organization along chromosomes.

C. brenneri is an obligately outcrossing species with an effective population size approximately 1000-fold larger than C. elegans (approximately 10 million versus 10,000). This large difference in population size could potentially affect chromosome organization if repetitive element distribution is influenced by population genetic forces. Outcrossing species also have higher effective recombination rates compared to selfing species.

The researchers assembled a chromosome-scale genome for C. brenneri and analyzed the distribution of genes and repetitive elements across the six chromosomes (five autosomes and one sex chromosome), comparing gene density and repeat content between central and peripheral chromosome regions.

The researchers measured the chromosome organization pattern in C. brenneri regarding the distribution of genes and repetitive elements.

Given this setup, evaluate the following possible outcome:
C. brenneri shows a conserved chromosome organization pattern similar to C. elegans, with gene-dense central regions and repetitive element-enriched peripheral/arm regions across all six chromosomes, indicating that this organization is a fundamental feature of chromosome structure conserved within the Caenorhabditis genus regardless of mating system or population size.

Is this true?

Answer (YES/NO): YES